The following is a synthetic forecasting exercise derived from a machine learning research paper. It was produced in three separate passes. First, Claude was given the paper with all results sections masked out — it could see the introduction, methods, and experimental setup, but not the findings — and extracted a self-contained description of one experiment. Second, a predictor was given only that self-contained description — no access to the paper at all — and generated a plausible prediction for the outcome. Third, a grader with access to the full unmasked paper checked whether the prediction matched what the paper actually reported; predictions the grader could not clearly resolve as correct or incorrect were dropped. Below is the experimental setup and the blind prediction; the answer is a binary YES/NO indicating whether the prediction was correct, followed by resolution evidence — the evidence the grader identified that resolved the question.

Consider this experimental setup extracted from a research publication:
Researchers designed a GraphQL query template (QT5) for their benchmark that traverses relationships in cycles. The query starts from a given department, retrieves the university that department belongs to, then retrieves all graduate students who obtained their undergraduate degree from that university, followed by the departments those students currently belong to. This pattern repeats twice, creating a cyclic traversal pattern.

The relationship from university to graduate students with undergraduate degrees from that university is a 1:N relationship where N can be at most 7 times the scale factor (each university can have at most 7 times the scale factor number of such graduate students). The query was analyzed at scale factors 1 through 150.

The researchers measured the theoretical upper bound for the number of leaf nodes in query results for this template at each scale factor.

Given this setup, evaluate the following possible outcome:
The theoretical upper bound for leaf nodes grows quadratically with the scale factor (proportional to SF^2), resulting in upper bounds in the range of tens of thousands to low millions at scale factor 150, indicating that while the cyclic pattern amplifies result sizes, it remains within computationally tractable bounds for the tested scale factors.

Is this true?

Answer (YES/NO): YES